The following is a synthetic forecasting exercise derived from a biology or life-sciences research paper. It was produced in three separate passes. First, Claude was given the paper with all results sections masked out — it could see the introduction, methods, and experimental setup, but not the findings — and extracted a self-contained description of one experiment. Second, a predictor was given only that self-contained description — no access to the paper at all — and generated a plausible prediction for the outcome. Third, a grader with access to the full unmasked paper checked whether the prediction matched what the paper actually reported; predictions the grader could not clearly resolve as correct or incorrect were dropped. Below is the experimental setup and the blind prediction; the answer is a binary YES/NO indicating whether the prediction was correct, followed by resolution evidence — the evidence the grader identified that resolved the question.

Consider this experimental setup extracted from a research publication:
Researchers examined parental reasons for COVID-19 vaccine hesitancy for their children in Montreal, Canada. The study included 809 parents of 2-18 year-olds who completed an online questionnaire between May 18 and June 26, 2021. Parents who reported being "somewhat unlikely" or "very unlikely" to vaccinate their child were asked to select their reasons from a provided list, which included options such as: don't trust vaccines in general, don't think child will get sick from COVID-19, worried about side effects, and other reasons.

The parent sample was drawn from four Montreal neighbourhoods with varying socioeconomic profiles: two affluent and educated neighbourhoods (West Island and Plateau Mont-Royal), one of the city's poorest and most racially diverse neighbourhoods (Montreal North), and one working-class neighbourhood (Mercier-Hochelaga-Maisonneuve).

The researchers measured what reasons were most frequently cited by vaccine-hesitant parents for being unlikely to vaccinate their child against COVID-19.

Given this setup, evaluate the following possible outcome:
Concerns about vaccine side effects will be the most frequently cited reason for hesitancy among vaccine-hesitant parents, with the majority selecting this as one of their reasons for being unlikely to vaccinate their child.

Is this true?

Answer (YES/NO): YES